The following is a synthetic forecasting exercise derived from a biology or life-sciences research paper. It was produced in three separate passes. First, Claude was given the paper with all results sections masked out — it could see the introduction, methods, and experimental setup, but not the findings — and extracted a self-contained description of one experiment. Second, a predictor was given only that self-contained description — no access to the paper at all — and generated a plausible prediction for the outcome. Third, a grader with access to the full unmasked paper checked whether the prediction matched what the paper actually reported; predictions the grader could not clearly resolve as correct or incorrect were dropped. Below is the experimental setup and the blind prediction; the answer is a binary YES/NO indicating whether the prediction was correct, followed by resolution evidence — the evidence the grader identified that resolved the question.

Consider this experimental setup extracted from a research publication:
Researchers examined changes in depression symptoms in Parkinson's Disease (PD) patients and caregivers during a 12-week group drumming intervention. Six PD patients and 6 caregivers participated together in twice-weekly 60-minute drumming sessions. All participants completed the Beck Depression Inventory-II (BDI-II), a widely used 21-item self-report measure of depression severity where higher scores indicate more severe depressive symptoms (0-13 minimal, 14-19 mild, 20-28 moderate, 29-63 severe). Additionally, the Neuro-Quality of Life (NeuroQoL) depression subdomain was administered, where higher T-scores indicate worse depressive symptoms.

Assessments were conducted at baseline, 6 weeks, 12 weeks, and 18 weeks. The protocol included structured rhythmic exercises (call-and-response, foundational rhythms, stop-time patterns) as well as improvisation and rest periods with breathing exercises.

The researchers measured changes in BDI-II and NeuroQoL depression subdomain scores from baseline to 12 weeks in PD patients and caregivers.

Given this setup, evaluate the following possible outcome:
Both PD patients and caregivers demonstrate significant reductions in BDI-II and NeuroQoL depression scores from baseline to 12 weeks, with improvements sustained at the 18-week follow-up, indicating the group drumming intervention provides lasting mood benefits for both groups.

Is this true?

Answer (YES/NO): NO